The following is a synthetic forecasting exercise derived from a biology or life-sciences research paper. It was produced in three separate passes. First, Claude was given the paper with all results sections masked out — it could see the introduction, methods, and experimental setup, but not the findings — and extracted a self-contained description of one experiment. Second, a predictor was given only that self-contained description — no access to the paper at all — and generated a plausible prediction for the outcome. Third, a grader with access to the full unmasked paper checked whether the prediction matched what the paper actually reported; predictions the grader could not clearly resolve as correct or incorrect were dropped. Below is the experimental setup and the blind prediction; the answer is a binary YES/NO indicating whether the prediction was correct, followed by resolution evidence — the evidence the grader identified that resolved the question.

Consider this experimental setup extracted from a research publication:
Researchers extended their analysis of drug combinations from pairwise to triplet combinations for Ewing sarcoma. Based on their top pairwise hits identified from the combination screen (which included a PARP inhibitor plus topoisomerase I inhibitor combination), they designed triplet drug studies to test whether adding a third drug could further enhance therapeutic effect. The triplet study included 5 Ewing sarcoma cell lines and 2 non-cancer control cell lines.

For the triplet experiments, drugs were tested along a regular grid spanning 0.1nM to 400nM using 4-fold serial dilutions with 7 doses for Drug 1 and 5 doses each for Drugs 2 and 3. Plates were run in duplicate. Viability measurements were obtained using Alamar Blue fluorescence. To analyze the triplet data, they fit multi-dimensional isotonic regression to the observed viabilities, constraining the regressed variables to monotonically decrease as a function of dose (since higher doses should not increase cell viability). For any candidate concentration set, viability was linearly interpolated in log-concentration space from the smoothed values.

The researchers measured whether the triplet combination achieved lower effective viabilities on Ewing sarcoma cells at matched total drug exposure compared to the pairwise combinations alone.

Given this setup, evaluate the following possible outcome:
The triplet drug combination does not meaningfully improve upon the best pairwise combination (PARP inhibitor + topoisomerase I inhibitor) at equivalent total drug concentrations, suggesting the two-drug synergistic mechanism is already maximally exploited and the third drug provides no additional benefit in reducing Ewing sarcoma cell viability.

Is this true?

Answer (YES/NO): YES